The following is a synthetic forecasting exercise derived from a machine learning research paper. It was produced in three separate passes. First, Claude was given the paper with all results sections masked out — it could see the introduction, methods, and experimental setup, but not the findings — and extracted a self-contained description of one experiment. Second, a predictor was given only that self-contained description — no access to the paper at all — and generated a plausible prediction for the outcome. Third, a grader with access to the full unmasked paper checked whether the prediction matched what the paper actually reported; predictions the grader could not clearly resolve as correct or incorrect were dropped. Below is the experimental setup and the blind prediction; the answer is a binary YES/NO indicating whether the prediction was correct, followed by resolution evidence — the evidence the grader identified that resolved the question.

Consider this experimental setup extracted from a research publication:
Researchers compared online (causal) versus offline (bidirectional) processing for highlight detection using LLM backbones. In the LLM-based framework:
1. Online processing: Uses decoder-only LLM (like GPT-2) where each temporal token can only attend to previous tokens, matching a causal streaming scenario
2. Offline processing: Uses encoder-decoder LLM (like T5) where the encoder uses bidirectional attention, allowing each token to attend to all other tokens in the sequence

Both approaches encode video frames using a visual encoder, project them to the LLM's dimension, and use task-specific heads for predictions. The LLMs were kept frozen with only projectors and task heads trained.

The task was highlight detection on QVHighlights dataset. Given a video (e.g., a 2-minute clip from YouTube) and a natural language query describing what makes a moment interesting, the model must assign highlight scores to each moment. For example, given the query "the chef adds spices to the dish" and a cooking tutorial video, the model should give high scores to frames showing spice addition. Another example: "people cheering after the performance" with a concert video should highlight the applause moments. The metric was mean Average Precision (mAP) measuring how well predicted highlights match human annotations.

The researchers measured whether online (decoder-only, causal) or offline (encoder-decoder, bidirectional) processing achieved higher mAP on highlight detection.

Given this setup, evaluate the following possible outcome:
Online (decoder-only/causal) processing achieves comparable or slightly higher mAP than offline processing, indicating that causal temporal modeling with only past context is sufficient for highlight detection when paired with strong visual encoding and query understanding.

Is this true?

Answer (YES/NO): NO